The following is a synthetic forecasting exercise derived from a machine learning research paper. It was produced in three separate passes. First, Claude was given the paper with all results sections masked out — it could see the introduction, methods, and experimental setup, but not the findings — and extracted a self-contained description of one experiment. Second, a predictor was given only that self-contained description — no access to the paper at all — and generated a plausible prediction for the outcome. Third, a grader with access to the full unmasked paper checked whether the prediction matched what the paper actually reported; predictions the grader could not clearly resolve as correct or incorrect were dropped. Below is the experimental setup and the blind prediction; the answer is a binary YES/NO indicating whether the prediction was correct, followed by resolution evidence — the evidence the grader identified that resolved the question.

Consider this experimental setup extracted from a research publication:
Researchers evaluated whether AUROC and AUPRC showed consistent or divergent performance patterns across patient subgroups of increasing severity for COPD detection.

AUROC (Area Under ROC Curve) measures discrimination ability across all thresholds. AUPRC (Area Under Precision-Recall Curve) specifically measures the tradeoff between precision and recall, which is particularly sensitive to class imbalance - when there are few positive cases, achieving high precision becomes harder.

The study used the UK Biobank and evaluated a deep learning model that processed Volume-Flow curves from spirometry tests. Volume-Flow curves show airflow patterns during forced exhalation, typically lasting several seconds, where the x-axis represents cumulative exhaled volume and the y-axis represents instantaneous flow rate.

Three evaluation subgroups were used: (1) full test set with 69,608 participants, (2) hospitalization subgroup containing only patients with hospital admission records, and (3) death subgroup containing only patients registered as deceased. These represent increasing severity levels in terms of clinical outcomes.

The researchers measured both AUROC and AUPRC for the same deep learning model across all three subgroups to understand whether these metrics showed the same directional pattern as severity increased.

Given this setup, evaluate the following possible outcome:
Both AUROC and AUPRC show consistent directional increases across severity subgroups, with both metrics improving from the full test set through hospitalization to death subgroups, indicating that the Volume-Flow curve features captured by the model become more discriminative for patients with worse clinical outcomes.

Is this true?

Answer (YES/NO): NO